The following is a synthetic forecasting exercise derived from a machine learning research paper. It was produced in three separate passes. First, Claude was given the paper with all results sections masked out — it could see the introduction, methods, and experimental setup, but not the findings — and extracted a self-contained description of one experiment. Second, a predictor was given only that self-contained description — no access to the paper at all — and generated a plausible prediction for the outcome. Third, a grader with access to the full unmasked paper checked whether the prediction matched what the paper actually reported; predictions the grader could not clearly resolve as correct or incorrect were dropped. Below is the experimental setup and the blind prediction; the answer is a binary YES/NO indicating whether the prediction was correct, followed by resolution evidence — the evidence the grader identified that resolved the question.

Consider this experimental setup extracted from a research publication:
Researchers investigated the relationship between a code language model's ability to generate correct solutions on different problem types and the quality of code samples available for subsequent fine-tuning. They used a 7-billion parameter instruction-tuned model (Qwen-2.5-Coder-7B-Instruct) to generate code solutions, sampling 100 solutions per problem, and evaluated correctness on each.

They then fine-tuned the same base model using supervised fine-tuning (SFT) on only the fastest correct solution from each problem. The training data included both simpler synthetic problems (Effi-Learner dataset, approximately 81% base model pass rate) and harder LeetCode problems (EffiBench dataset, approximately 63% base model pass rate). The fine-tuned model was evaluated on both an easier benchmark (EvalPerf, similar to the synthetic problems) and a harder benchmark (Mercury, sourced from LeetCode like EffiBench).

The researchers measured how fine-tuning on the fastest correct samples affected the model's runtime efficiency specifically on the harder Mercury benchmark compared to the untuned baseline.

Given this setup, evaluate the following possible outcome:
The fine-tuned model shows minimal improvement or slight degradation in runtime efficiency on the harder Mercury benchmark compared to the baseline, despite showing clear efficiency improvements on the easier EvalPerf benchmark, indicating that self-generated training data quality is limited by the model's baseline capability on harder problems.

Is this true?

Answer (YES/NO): NO